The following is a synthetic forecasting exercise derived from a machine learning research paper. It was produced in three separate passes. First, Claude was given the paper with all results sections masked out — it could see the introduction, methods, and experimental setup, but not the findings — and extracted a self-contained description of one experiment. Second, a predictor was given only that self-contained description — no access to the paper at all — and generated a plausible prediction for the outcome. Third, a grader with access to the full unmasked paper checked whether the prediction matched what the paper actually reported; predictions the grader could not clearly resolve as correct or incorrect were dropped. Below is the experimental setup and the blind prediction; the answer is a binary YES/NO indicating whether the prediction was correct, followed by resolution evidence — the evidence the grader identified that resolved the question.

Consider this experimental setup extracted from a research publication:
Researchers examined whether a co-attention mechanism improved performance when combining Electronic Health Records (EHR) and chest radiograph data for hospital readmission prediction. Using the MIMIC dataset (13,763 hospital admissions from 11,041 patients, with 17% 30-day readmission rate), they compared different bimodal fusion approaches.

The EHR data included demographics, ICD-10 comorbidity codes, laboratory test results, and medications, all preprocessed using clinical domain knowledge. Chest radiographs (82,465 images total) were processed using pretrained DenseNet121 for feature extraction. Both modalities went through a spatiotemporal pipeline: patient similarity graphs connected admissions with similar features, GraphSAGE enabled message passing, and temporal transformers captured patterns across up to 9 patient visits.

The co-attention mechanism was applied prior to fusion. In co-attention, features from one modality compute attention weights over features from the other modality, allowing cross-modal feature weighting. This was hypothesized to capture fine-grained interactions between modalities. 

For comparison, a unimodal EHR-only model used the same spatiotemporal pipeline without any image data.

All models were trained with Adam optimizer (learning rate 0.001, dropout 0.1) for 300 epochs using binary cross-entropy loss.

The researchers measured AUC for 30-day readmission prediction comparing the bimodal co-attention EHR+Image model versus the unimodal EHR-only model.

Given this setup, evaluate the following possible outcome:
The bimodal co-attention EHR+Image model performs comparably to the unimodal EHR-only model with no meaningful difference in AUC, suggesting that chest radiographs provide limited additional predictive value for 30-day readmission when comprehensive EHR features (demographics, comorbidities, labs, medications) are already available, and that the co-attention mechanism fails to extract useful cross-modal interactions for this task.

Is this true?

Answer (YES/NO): NO